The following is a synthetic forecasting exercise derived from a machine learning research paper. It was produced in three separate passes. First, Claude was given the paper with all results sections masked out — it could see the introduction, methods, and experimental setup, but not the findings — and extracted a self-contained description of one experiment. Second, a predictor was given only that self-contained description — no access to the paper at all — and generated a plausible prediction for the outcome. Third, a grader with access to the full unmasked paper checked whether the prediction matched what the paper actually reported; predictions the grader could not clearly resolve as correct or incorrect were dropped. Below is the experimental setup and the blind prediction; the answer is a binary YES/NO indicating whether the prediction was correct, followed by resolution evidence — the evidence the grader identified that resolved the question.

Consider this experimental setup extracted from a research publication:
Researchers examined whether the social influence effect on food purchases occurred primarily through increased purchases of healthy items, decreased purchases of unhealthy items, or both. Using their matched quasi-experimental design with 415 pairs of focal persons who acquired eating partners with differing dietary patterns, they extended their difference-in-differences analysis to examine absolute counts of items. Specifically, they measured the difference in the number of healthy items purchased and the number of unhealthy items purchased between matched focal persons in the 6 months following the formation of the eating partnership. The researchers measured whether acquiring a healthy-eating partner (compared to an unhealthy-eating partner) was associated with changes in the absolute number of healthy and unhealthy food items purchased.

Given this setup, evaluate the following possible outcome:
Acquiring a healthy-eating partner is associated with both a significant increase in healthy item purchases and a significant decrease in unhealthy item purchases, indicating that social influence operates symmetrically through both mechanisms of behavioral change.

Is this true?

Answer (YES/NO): NO